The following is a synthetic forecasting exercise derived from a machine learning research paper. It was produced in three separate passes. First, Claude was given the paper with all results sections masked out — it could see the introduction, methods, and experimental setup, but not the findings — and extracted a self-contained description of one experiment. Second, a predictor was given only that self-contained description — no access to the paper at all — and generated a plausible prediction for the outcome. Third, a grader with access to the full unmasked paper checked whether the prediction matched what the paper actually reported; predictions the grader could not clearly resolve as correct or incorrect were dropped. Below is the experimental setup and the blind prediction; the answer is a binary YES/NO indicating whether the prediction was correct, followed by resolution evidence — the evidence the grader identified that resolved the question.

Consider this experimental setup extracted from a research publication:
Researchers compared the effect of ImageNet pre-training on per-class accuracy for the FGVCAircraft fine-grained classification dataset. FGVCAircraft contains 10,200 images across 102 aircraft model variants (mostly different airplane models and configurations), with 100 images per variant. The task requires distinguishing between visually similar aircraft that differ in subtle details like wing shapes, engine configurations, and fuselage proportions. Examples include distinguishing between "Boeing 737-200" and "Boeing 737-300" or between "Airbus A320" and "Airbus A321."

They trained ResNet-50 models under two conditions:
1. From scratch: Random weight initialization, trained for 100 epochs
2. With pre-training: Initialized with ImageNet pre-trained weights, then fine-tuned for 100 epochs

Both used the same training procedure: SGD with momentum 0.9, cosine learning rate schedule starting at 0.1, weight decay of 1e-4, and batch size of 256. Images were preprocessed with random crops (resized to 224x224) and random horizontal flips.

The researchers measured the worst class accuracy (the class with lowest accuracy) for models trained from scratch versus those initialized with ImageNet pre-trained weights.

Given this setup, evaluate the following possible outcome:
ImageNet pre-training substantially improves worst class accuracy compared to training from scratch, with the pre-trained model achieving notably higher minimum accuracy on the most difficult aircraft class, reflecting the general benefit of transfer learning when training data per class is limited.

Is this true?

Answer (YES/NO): YES